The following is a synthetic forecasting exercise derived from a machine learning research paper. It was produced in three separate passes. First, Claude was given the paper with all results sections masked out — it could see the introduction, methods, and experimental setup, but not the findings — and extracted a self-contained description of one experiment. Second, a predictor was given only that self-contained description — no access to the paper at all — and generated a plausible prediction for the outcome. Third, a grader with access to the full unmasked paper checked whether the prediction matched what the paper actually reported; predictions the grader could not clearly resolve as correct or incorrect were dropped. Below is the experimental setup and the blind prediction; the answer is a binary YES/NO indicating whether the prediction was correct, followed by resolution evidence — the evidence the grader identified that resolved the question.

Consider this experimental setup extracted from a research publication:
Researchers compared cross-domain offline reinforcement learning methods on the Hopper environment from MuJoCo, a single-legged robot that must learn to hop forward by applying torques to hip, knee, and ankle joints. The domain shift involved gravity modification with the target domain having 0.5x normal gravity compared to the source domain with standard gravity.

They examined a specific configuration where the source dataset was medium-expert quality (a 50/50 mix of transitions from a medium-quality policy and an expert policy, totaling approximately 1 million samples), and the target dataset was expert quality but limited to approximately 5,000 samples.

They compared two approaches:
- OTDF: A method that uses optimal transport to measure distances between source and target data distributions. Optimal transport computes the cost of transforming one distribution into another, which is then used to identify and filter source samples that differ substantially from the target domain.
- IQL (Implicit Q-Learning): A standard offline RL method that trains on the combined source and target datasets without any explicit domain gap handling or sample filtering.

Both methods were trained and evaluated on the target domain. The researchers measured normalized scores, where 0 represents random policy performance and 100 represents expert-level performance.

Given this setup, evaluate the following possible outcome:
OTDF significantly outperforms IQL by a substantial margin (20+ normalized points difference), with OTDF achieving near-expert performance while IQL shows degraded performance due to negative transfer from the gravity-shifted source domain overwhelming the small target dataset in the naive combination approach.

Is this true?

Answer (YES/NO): NO